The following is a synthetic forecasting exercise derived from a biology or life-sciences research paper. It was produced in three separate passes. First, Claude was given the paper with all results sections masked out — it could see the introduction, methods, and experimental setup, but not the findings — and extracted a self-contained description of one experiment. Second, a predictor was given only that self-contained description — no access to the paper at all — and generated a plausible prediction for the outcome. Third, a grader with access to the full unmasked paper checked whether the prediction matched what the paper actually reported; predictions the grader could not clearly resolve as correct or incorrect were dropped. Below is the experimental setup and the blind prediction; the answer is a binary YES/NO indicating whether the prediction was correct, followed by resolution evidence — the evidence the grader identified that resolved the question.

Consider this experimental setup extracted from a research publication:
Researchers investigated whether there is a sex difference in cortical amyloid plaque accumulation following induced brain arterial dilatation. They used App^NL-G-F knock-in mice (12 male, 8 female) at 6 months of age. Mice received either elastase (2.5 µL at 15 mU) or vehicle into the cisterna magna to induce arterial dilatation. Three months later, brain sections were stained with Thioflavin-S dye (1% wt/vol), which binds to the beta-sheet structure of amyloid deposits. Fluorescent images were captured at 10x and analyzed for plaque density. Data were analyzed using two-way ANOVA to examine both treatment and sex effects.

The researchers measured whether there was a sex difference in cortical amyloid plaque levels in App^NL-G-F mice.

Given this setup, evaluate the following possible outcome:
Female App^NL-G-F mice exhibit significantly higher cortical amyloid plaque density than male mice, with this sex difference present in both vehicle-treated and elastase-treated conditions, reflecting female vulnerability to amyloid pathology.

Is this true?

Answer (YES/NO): YES